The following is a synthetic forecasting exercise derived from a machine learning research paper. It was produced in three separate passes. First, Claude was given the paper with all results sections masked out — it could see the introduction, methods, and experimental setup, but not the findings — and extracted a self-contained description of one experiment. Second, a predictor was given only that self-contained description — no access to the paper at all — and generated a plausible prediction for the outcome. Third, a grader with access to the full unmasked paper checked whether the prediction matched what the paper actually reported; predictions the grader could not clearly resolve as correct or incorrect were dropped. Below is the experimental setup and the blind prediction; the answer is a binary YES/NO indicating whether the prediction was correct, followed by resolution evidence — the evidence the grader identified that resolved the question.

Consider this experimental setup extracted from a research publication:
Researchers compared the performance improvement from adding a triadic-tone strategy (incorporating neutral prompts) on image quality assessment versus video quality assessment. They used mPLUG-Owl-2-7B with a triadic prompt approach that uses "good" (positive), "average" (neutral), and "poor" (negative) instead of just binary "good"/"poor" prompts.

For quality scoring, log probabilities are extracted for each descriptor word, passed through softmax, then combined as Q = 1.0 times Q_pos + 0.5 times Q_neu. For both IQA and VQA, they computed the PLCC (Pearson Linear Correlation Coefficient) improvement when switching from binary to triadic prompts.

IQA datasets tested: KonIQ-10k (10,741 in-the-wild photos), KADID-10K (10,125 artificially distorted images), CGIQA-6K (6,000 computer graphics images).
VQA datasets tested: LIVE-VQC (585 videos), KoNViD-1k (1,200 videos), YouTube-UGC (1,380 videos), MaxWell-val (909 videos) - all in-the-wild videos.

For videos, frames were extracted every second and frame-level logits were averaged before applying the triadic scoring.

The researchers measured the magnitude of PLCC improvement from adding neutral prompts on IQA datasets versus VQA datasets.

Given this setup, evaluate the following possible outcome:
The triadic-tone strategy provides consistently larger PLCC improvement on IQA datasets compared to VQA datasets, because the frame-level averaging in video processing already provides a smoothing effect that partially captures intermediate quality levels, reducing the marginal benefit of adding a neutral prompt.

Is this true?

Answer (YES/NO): NO